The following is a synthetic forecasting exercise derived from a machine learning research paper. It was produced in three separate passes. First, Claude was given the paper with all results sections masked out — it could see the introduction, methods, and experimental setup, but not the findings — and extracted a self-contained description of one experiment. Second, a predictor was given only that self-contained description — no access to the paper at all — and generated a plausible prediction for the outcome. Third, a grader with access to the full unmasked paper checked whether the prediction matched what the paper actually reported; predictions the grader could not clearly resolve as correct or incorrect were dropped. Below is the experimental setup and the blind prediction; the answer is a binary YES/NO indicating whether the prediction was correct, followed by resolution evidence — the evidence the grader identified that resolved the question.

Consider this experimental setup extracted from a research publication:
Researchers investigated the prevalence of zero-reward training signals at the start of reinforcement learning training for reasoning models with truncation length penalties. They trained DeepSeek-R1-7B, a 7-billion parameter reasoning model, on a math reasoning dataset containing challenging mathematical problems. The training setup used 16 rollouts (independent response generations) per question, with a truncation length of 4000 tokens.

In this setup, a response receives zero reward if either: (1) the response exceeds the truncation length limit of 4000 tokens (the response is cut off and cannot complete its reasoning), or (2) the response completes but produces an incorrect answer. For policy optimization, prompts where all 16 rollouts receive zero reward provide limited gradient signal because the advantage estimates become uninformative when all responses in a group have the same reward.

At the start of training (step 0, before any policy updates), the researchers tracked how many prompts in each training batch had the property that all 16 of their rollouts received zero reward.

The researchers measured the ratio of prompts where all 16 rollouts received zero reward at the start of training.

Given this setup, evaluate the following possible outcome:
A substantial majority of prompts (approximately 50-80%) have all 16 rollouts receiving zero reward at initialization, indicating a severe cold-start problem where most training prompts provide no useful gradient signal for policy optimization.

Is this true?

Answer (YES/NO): NO